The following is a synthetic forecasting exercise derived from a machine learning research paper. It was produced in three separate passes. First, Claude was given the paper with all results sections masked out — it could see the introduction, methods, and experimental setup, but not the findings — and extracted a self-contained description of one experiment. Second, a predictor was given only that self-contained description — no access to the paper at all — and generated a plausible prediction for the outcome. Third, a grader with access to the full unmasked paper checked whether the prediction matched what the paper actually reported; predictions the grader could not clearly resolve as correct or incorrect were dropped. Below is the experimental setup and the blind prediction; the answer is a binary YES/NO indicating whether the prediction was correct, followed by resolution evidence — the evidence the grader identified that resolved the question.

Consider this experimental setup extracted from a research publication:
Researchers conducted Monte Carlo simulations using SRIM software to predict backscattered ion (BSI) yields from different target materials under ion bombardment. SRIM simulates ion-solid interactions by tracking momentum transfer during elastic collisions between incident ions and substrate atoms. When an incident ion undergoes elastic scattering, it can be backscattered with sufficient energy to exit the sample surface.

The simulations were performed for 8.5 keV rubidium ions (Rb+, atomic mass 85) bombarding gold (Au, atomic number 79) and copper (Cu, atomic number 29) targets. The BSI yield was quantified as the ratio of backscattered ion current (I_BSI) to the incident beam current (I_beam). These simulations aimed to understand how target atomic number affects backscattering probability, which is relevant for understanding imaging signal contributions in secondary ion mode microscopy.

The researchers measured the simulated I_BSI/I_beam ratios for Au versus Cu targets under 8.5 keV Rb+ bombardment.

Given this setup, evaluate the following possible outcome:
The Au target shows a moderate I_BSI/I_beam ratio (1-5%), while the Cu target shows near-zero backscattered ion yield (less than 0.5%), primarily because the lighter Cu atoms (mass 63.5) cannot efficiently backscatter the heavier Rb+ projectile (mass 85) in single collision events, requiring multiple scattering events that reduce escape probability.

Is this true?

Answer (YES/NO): NO